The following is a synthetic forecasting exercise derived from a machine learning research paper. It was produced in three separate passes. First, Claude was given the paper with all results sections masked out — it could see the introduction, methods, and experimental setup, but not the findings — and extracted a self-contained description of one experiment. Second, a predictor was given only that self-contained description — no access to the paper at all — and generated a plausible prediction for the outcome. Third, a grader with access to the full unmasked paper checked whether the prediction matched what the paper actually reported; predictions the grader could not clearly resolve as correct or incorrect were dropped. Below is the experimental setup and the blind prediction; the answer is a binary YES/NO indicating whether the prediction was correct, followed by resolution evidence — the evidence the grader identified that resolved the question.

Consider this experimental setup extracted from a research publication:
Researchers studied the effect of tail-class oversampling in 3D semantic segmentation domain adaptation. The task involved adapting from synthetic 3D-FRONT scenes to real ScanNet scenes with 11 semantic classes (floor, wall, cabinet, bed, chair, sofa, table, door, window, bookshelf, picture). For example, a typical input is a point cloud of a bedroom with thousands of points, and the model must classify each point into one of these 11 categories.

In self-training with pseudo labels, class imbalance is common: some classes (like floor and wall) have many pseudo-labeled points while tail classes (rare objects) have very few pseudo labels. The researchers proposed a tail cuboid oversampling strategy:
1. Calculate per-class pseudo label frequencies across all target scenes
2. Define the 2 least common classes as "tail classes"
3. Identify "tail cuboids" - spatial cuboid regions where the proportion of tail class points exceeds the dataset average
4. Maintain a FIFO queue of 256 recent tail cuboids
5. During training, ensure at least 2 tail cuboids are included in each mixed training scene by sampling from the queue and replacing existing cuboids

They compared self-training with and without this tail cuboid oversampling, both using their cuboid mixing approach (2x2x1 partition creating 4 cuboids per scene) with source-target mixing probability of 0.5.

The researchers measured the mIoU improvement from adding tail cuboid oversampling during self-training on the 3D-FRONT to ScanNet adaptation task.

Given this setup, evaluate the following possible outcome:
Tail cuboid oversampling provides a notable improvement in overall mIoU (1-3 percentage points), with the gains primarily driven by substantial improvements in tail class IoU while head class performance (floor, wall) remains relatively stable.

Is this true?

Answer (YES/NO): NO